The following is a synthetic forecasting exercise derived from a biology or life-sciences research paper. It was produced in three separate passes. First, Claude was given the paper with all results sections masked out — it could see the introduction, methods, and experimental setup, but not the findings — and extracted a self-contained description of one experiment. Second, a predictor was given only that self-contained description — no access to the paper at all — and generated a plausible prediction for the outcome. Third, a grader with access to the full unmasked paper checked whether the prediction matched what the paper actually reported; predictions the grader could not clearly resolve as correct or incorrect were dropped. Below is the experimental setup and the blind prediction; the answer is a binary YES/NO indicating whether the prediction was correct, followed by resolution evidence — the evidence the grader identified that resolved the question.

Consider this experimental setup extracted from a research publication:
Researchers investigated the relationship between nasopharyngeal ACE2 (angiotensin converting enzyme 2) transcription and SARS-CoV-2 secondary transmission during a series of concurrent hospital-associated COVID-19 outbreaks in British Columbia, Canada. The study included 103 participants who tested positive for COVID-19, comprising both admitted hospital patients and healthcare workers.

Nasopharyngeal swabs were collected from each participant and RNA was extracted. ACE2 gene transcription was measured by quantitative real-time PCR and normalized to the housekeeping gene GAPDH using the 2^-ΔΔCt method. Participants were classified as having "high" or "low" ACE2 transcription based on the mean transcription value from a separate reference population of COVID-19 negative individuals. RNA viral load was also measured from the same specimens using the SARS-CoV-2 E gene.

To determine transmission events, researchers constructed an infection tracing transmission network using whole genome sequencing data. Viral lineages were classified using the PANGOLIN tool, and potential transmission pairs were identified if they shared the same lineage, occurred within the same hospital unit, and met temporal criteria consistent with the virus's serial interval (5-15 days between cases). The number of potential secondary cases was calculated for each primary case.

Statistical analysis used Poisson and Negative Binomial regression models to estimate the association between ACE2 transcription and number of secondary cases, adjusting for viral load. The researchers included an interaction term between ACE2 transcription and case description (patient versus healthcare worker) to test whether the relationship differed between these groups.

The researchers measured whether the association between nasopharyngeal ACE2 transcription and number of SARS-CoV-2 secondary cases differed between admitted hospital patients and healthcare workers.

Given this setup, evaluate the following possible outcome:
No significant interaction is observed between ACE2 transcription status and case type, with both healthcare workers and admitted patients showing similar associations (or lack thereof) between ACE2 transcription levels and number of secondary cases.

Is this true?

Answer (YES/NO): NO